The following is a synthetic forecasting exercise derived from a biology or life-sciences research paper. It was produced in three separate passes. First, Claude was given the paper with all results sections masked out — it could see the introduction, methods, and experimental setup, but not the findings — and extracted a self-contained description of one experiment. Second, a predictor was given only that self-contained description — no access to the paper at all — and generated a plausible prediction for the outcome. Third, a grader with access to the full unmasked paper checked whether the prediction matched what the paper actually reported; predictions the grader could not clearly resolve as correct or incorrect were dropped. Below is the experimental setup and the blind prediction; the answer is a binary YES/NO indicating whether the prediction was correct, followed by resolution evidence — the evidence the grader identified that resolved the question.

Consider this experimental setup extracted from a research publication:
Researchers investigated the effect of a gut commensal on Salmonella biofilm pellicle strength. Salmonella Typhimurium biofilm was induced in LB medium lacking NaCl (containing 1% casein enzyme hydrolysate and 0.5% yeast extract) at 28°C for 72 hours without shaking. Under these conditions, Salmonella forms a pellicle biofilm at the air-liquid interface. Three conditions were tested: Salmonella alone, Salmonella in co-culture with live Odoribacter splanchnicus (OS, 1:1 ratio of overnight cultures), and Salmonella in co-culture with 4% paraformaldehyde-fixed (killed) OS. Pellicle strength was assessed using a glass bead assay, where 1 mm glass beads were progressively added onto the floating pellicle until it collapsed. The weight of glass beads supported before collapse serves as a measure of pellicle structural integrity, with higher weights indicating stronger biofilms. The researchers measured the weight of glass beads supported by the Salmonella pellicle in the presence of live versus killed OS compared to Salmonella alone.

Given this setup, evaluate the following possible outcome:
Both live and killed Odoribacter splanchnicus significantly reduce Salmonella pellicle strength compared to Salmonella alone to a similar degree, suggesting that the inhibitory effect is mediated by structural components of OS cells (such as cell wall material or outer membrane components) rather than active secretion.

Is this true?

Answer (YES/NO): NO